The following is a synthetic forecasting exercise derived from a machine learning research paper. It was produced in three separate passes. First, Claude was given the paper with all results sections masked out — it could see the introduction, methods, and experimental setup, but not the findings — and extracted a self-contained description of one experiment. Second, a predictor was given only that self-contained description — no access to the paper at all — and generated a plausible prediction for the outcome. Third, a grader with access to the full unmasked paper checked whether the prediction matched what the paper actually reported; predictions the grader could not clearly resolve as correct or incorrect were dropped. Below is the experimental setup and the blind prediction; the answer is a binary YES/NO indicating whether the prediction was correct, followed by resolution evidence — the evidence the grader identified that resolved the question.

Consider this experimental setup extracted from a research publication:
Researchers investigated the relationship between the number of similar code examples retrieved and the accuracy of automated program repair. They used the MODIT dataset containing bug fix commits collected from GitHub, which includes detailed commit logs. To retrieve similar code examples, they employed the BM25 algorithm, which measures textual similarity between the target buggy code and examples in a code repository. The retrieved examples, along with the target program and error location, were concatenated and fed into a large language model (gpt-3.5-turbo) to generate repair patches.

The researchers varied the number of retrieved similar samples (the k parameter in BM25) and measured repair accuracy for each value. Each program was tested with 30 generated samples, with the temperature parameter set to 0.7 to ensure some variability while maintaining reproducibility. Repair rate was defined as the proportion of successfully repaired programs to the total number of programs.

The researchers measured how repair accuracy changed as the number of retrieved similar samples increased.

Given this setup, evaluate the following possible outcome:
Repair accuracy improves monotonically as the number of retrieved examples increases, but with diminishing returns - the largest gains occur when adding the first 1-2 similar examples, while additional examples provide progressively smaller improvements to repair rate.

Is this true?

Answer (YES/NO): NO